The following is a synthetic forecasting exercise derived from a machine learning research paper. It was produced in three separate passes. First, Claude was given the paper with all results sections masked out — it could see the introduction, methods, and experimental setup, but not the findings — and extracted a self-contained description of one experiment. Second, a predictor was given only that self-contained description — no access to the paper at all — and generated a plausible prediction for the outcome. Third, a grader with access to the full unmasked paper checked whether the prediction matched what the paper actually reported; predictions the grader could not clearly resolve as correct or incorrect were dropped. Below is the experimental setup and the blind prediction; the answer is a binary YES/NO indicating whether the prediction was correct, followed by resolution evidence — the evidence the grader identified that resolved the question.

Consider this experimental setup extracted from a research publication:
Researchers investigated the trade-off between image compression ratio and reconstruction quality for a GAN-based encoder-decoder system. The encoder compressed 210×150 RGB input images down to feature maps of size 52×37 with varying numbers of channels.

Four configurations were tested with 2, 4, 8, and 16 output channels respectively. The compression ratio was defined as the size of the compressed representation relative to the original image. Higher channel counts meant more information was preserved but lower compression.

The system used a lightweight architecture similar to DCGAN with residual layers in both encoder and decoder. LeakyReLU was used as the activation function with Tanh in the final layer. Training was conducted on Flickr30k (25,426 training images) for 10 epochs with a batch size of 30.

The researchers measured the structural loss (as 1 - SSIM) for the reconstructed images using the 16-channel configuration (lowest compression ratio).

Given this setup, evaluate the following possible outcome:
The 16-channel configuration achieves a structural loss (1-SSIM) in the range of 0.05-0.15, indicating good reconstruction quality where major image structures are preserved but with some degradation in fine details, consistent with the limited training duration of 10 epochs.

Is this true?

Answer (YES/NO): NO